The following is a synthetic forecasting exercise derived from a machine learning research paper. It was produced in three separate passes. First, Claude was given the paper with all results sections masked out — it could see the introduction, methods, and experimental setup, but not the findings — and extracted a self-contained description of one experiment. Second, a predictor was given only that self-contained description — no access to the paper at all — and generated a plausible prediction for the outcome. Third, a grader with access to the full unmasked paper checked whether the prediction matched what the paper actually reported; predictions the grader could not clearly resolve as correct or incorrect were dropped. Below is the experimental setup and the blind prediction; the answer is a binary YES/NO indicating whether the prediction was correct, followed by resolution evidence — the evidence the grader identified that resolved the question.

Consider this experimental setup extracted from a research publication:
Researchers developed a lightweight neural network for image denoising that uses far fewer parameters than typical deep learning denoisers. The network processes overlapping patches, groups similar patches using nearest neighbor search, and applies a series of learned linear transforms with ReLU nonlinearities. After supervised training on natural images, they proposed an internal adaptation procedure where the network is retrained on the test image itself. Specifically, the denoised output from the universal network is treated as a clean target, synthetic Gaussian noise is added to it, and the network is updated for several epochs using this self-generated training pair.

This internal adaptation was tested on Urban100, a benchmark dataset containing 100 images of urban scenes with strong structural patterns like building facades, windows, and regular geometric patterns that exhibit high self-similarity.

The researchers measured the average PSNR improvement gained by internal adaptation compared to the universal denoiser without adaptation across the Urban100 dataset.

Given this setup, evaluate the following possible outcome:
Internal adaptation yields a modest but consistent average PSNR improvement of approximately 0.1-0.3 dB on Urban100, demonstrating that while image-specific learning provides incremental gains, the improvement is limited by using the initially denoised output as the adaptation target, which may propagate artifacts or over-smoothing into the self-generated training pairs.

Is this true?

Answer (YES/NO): YES